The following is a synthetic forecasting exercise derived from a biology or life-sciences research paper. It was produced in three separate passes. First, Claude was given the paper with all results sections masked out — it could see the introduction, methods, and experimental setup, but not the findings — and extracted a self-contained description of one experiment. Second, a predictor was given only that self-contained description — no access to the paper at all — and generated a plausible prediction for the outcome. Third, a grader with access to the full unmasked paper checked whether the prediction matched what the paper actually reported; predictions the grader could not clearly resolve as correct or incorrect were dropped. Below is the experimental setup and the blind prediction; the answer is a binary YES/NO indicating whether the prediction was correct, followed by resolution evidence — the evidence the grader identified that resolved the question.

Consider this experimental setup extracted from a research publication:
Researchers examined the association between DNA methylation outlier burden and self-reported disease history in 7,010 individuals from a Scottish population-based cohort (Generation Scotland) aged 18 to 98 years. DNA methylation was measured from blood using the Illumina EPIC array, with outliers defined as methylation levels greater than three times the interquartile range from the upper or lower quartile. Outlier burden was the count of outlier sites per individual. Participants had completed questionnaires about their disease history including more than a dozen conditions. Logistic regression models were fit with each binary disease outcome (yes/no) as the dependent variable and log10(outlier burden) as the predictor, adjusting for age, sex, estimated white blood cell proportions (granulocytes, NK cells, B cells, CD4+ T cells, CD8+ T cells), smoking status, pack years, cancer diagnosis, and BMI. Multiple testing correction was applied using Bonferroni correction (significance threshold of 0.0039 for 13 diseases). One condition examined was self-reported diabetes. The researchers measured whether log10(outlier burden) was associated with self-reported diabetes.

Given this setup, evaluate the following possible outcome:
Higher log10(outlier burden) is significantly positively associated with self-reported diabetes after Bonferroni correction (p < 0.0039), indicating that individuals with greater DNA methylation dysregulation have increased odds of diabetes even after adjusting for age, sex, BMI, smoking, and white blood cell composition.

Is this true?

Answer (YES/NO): NO